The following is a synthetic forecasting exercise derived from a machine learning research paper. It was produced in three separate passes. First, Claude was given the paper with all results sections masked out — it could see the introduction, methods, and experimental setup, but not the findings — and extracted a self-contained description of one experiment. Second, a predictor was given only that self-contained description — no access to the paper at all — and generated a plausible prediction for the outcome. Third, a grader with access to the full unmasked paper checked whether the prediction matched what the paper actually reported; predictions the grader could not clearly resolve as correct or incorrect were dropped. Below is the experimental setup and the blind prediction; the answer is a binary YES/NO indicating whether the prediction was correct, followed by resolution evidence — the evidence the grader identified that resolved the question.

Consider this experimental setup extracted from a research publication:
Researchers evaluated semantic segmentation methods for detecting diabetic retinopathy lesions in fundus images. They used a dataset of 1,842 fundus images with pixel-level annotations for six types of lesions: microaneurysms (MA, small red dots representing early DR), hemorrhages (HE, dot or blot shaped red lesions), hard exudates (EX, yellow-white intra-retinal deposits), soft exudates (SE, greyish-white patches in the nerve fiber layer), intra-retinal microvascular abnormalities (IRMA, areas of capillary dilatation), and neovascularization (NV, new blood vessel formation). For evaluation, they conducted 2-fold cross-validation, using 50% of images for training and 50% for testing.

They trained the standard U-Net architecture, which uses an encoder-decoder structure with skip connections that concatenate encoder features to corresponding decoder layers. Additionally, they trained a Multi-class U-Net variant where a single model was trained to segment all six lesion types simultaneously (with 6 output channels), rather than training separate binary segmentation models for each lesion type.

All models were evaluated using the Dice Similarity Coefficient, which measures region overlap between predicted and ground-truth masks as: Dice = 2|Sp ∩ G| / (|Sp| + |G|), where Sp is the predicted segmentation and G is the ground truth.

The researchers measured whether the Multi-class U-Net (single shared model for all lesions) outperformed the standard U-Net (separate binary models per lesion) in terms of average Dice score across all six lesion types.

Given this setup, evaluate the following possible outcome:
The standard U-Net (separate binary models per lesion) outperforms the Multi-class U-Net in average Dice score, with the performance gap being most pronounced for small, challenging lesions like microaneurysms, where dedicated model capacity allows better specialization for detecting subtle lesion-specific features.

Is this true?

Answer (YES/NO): NO